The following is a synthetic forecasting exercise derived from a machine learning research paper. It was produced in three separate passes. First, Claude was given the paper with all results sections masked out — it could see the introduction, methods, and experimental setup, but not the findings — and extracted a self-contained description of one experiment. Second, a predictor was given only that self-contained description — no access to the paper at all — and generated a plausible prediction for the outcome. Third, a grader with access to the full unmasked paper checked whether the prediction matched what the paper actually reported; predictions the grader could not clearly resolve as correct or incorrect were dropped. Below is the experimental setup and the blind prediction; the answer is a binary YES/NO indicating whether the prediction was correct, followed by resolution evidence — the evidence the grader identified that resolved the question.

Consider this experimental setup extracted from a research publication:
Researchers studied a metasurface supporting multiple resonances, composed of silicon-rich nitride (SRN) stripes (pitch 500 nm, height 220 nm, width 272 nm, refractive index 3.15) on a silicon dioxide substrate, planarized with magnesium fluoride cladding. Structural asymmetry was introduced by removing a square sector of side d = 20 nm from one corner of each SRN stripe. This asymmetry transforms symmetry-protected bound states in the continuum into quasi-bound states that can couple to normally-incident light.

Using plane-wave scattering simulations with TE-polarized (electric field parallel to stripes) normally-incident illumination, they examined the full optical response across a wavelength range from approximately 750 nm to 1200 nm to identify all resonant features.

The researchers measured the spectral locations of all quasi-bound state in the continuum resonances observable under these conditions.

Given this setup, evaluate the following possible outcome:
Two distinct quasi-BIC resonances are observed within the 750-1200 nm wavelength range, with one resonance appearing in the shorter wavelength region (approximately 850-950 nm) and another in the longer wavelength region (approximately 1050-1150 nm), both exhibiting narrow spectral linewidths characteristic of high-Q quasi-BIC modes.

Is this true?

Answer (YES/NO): NO